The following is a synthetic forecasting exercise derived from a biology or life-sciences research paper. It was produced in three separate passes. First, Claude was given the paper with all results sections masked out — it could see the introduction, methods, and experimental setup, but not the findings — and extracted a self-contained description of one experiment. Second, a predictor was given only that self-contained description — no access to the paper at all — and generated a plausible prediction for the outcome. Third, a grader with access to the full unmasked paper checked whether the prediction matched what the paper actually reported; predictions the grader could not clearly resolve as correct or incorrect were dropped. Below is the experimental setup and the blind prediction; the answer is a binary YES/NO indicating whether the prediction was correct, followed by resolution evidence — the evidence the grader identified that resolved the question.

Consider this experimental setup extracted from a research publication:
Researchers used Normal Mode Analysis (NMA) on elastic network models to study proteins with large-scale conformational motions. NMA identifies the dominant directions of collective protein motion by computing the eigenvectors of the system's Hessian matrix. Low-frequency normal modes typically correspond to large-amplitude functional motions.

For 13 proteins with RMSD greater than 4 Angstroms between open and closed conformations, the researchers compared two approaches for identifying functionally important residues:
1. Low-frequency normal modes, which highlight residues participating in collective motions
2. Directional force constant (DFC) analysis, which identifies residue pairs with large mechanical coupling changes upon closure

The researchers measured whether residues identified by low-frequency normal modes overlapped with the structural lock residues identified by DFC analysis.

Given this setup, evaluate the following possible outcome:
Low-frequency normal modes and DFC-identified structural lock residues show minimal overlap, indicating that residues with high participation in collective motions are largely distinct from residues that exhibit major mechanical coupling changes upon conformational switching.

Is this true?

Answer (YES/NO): YES